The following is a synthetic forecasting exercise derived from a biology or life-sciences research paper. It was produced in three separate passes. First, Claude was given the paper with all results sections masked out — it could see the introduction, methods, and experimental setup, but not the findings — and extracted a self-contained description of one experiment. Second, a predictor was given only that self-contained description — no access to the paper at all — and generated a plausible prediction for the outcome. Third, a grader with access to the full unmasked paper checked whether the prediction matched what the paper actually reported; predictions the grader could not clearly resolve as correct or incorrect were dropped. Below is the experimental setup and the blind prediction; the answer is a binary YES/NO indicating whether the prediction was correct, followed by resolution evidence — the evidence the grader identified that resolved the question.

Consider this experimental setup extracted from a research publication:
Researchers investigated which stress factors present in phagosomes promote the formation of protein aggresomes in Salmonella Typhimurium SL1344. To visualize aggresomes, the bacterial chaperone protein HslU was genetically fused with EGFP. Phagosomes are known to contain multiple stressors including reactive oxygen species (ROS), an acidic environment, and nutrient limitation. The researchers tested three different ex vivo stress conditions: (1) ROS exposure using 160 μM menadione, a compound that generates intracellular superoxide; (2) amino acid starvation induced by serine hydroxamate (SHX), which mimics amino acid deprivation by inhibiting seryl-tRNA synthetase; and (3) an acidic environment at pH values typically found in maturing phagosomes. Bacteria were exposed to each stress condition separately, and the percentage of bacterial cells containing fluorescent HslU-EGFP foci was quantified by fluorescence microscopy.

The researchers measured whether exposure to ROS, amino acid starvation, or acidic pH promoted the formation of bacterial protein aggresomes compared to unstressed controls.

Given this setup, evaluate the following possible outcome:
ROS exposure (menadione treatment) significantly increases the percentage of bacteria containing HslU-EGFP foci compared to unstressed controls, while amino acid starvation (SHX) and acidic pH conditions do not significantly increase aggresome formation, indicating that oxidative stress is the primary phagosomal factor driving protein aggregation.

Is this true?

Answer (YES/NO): YES